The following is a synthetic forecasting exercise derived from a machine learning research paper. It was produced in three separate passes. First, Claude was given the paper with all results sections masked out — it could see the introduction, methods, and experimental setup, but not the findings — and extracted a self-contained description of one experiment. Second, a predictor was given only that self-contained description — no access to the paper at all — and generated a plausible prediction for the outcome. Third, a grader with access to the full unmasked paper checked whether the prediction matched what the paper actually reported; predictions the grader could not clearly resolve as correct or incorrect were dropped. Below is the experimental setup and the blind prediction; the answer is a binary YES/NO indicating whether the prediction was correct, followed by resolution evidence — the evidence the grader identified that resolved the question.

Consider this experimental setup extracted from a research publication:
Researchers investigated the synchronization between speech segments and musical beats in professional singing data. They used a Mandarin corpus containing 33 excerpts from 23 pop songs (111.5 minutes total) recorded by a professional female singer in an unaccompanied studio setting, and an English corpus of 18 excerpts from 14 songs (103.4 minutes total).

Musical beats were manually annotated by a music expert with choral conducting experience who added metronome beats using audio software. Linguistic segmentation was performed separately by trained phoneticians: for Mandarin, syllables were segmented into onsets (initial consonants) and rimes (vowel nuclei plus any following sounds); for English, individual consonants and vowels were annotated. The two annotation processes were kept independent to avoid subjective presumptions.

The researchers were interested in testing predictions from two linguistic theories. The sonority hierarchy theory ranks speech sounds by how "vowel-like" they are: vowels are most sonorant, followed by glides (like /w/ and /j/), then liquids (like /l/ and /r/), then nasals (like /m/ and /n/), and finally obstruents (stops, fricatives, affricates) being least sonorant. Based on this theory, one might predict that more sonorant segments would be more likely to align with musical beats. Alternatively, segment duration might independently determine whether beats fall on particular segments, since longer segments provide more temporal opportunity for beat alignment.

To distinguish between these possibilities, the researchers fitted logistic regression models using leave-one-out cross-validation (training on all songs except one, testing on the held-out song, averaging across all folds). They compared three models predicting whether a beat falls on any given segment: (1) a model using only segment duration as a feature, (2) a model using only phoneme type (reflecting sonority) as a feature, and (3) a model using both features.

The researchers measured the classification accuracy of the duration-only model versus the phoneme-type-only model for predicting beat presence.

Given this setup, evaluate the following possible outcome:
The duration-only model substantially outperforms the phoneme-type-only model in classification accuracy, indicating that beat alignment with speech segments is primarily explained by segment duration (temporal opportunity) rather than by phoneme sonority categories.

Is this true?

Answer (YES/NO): NO